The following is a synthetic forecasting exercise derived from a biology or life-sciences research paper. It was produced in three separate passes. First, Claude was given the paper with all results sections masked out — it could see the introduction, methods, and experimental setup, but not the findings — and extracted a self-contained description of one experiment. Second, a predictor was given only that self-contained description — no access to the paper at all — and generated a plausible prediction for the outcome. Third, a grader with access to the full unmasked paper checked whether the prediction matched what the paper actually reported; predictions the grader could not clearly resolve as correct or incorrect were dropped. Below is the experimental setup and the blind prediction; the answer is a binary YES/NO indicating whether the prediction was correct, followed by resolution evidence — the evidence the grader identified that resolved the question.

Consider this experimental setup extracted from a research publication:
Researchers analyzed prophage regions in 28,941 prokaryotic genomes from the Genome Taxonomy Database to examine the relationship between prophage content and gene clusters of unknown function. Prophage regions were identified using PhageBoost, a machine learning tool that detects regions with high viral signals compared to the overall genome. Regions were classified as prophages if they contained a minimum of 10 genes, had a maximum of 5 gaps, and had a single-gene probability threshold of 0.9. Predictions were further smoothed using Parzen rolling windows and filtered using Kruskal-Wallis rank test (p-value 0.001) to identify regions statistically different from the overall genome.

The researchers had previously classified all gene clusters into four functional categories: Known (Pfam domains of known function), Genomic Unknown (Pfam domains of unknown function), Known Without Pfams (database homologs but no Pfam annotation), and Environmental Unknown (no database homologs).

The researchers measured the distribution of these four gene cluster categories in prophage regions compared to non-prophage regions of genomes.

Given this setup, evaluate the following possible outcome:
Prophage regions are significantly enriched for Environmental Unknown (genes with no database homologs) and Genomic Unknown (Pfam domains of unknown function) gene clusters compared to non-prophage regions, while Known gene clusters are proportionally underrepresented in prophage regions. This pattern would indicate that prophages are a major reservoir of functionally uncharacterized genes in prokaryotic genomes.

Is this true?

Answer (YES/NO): NO